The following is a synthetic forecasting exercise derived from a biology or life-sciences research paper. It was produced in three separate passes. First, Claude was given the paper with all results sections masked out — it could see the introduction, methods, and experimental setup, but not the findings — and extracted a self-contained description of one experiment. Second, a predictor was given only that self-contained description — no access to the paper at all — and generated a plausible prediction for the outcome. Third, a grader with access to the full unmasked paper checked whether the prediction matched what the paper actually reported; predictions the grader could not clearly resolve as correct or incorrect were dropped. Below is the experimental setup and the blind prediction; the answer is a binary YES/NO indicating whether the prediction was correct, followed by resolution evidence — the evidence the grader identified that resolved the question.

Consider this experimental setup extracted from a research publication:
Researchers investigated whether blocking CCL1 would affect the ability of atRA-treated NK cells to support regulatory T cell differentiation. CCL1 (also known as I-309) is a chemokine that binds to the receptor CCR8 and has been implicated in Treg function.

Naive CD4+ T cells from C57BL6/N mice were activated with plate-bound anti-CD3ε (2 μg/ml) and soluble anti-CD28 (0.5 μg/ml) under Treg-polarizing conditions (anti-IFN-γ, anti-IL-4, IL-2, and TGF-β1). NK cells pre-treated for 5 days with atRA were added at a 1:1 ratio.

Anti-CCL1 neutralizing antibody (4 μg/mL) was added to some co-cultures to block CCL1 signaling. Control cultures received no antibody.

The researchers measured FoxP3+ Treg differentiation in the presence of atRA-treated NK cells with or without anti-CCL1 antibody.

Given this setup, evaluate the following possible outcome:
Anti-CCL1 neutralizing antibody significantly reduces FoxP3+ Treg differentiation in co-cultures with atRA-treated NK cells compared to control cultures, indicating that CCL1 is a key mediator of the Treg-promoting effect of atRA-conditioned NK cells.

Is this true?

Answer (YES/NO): NO